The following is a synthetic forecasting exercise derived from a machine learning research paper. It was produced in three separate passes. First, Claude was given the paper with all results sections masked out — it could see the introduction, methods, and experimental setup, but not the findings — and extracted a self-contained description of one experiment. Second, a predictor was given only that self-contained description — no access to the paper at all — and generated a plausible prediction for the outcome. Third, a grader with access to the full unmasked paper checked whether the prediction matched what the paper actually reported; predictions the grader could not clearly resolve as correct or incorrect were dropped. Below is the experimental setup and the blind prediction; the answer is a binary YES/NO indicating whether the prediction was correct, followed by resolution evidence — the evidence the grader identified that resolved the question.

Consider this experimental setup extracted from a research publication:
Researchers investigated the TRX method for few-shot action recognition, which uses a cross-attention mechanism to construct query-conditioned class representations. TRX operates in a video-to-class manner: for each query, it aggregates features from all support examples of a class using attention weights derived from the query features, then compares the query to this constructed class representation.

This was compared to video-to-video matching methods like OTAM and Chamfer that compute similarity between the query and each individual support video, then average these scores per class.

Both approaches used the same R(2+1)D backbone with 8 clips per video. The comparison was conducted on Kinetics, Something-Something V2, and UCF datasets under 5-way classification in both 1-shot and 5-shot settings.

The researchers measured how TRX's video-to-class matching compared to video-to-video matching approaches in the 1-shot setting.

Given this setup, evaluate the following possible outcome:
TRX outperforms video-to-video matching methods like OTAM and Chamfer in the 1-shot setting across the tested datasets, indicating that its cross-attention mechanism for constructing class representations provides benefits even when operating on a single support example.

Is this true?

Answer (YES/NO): NO